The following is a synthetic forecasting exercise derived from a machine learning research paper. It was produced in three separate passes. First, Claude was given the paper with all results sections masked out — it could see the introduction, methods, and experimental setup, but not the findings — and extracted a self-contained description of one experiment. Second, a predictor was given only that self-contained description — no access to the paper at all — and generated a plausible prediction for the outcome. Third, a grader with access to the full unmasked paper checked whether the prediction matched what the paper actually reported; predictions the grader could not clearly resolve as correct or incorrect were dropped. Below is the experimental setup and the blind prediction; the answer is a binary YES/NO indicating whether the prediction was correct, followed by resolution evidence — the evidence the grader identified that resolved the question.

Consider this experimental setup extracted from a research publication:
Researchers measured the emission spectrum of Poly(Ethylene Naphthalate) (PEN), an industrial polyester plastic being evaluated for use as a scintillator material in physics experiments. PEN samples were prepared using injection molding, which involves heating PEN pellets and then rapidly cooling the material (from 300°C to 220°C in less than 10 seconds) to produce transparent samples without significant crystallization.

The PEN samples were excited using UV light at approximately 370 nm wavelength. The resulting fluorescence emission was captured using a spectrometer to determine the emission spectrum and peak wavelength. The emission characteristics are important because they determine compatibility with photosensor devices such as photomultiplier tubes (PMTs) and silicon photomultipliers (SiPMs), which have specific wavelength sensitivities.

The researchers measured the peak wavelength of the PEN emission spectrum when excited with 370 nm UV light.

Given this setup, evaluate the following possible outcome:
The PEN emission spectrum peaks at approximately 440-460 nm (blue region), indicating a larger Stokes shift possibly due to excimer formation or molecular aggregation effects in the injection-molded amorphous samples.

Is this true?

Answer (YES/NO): YES